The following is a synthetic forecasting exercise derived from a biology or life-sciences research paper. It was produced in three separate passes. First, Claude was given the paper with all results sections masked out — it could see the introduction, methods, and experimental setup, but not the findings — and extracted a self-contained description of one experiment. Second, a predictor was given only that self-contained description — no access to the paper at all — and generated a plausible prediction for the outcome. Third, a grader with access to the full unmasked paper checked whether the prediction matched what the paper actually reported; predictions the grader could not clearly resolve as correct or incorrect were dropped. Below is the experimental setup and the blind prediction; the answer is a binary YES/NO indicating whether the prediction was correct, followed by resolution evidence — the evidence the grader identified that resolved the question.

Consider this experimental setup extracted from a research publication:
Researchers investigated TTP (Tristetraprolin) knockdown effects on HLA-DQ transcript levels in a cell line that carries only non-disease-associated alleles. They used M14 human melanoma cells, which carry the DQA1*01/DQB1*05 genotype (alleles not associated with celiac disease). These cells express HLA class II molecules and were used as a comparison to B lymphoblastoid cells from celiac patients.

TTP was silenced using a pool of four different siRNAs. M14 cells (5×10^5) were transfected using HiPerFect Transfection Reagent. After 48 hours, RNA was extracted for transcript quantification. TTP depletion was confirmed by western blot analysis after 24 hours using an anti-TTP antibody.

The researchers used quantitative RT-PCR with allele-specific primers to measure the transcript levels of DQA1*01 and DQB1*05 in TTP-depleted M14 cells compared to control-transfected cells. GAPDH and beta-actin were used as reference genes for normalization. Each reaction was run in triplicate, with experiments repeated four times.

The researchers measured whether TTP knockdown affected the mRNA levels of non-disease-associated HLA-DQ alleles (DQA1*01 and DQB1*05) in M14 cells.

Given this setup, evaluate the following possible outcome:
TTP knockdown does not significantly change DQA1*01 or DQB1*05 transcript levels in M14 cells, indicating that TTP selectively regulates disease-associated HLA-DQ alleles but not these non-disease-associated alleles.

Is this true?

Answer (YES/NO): NO